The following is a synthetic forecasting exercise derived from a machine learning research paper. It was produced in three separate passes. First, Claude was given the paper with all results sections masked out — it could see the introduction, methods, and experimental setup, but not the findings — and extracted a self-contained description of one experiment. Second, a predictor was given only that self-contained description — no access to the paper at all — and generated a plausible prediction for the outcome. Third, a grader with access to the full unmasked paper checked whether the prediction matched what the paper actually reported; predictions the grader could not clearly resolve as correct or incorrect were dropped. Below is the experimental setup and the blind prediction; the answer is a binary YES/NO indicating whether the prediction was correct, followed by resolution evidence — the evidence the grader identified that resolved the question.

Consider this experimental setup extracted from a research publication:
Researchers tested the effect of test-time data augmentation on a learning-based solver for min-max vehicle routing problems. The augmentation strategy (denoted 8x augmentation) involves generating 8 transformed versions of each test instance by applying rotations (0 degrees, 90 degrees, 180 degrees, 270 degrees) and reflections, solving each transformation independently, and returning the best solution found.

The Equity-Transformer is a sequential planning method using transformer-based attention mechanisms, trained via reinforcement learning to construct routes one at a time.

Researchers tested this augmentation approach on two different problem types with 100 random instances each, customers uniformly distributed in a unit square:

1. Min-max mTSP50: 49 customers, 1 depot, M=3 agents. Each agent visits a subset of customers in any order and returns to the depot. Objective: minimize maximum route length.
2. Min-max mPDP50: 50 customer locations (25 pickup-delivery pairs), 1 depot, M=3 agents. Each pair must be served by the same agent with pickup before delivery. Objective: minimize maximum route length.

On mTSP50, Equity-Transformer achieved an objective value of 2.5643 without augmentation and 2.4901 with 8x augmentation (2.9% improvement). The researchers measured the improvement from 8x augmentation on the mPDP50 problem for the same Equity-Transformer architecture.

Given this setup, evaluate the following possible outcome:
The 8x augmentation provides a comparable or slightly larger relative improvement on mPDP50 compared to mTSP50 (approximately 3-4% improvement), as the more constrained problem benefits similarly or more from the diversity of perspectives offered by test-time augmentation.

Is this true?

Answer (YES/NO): NO